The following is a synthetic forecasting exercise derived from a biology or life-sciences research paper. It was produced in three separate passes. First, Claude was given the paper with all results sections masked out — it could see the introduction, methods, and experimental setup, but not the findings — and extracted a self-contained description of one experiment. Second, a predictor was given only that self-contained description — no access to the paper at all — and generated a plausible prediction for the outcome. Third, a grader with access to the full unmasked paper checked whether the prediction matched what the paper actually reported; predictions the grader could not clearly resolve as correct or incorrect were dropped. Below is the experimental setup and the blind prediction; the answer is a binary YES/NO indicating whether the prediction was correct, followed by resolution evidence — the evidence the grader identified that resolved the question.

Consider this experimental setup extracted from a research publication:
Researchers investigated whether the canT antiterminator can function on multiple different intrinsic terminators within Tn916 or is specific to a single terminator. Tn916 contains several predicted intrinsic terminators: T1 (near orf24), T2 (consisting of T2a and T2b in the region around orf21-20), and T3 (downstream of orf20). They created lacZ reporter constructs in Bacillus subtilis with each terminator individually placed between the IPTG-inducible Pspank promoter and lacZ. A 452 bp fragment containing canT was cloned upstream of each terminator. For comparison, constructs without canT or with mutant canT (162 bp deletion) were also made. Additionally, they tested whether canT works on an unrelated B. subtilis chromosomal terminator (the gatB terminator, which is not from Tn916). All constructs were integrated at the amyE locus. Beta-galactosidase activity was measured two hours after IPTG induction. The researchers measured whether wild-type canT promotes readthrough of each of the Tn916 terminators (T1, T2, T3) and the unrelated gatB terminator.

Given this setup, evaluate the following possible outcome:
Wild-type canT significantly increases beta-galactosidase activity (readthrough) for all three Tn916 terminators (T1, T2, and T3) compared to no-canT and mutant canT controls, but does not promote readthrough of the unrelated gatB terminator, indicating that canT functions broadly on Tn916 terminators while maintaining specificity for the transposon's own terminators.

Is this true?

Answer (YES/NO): NO